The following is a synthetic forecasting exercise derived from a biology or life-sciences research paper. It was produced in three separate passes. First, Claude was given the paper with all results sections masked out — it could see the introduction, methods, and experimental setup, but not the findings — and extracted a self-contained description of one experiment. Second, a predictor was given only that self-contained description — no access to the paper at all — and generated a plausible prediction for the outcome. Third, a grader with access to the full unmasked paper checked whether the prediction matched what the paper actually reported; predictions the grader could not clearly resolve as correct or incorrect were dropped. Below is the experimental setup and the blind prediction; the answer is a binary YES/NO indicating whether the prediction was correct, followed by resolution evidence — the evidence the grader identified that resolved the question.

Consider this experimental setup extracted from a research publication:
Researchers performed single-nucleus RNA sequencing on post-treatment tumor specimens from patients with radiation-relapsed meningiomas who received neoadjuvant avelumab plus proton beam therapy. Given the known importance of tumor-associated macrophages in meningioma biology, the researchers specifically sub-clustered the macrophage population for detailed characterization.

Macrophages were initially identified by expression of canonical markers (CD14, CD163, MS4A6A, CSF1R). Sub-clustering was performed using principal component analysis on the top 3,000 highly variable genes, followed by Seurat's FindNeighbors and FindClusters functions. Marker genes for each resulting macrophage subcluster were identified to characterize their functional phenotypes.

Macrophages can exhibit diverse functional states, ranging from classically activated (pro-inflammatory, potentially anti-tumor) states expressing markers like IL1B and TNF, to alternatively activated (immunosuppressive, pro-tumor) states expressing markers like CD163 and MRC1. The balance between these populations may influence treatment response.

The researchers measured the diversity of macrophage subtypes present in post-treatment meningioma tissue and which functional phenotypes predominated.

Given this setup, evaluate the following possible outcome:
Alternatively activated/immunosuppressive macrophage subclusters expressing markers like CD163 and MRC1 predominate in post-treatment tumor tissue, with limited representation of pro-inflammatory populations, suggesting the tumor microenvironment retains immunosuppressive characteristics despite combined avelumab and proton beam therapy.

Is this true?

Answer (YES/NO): NO